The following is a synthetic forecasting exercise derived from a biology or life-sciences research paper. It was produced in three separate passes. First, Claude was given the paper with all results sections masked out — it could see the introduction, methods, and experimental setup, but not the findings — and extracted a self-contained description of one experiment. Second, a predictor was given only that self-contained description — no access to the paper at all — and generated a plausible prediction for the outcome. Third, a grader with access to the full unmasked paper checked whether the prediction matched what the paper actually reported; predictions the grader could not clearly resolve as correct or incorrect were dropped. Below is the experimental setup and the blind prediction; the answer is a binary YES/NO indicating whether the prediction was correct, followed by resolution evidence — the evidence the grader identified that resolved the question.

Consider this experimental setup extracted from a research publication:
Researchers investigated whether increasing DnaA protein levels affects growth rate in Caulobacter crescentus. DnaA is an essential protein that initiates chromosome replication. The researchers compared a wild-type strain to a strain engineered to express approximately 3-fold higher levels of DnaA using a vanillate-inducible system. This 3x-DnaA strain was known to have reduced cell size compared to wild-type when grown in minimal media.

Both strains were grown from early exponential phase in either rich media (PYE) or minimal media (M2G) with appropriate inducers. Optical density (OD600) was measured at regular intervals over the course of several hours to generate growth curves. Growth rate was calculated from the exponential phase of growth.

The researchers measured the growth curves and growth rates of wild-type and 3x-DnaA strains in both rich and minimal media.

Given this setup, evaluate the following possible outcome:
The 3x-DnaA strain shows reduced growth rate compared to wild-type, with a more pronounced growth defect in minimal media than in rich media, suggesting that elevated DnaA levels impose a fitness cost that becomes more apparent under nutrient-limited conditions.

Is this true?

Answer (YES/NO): NO